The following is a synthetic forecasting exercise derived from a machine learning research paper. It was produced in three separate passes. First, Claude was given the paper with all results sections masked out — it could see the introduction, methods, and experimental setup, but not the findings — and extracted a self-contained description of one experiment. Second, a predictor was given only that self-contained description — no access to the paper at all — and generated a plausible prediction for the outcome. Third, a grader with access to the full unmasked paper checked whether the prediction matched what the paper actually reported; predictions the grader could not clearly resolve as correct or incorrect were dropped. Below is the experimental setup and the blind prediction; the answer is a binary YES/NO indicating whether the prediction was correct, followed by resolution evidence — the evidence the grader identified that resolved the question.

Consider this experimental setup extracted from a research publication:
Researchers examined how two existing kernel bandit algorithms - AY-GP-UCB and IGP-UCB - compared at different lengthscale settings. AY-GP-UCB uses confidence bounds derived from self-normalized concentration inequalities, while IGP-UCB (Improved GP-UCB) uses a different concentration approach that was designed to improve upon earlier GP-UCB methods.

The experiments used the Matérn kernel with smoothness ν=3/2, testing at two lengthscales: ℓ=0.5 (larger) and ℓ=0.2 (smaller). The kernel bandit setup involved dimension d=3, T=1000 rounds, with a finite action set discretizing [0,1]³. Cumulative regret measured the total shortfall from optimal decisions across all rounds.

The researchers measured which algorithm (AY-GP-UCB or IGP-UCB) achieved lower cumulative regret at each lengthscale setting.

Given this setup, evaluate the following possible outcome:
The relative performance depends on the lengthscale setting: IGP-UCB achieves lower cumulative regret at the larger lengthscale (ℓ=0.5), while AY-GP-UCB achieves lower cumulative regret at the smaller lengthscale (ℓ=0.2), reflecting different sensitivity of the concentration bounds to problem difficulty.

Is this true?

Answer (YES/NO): NO